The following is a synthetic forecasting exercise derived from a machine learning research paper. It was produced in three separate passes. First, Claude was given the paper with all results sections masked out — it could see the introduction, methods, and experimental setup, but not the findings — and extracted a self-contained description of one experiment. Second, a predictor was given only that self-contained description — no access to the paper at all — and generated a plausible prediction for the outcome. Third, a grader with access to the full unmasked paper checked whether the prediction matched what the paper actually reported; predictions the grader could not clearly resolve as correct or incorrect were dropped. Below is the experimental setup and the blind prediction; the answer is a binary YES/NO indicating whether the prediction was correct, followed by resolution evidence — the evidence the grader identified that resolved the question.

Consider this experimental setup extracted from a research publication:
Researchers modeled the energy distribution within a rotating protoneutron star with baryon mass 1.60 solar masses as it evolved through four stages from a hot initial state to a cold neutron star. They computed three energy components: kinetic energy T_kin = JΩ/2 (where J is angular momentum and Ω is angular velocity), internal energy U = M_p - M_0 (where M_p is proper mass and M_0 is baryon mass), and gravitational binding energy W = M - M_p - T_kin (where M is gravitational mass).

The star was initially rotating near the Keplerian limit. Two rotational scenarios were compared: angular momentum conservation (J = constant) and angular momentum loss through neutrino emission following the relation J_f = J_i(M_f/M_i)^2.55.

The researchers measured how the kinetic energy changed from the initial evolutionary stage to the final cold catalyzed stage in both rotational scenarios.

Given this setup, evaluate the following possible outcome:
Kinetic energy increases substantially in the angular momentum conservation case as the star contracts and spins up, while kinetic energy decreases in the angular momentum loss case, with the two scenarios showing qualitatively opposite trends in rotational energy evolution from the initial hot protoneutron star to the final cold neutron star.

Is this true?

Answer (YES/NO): NO